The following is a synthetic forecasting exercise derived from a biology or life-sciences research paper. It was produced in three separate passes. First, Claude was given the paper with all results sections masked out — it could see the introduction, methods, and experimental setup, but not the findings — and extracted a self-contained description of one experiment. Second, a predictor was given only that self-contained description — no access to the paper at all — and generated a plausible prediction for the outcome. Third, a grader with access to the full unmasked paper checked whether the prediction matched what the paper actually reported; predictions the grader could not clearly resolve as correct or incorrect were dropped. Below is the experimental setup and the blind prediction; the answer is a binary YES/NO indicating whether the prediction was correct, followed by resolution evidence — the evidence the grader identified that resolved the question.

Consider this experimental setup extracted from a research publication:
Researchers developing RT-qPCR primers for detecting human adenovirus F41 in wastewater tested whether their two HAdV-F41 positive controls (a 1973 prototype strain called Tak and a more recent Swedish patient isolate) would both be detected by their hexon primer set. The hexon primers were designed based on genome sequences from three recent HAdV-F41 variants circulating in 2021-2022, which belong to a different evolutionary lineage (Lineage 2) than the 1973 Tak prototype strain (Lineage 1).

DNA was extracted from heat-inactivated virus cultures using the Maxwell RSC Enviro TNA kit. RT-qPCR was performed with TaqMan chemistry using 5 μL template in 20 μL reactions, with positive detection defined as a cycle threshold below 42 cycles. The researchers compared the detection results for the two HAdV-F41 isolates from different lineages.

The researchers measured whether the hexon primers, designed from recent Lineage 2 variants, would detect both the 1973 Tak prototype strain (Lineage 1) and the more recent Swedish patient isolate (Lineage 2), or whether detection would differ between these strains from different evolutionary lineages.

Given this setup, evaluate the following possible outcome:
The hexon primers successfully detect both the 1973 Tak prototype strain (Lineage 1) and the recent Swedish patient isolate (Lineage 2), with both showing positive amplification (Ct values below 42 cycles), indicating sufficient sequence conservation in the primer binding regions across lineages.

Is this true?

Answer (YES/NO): NO